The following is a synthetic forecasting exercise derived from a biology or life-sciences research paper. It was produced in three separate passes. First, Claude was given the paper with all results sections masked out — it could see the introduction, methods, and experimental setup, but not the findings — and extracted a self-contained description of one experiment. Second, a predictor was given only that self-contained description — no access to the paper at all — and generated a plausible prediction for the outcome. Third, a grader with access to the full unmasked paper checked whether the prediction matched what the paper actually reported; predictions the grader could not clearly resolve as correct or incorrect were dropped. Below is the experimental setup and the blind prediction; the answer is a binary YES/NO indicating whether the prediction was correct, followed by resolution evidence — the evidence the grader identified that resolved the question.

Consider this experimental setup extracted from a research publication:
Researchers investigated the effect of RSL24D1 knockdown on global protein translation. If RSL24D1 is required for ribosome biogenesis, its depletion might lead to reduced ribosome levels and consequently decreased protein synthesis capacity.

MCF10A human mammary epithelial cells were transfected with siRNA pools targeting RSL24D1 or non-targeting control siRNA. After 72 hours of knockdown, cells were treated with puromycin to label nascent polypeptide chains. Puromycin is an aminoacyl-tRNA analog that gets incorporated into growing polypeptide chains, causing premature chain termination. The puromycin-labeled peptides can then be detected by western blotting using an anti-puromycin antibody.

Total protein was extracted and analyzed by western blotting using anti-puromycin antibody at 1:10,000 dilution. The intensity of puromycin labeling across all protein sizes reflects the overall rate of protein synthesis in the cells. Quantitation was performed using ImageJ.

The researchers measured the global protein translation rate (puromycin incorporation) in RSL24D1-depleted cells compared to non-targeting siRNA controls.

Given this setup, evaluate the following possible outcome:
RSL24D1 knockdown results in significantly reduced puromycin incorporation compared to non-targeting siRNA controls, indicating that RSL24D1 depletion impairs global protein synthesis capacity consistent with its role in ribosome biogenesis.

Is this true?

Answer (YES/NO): YES